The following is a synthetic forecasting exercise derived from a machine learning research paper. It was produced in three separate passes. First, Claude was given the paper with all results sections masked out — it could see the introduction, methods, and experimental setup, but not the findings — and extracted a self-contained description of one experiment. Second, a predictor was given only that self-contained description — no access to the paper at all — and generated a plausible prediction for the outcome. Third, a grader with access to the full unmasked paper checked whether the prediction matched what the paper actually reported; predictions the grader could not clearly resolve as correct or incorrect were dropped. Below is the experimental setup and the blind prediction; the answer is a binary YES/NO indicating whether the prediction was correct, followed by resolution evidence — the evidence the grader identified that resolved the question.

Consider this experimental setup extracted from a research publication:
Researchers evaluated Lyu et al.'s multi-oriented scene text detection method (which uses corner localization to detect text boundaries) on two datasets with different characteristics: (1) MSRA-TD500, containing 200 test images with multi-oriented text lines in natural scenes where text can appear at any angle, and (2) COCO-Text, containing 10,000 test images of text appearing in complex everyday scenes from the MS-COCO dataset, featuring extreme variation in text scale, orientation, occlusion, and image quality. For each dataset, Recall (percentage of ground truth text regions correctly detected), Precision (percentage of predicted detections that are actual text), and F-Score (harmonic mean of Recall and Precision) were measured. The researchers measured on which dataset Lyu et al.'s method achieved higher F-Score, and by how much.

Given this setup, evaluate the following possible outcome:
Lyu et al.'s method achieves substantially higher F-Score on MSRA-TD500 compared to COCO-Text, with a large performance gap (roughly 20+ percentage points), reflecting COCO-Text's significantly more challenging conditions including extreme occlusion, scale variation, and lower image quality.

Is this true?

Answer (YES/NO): YES